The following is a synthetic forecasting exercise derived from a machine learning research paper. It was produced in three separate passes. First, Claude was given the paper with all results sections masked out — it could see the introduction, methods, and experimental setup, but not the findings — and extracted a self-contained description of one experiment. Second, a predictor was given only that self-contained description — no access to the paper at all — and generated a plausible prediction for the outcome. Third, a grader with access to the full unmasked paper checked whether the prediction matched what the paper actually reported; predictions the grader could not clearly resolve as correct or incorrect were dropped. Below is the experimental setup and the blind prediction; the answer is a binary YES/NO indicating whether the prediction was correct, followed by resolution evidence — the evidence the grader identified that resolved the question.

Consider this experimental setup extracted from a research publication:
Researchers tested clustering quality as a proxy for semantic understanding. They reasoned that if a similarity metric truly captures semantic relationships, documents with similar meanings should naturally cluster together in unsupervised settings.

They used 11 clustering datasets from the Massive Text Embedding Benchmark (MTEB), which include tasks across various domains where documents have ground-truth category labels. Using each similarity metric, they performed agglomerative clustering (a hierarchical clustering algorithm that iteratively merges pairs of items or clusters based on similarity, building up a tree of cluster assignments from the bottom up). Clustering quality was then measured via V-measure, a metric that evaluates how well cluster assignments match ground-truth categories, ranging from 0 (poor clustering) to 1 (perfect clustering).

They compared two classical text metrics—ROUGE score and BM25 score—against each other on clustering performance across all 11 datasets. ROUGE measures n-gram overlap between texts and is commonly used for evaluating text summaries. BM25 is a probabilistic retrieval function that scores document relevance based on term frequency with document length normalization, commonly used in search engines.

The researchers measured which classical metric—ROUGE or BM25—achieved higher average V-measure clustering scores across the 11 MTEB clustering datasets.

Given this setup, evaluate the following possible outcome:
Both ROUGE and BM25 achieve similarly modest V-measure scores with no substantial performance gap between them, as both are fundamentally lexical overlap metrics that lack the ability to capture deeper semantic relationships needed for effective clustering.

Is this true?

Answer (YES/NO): NO